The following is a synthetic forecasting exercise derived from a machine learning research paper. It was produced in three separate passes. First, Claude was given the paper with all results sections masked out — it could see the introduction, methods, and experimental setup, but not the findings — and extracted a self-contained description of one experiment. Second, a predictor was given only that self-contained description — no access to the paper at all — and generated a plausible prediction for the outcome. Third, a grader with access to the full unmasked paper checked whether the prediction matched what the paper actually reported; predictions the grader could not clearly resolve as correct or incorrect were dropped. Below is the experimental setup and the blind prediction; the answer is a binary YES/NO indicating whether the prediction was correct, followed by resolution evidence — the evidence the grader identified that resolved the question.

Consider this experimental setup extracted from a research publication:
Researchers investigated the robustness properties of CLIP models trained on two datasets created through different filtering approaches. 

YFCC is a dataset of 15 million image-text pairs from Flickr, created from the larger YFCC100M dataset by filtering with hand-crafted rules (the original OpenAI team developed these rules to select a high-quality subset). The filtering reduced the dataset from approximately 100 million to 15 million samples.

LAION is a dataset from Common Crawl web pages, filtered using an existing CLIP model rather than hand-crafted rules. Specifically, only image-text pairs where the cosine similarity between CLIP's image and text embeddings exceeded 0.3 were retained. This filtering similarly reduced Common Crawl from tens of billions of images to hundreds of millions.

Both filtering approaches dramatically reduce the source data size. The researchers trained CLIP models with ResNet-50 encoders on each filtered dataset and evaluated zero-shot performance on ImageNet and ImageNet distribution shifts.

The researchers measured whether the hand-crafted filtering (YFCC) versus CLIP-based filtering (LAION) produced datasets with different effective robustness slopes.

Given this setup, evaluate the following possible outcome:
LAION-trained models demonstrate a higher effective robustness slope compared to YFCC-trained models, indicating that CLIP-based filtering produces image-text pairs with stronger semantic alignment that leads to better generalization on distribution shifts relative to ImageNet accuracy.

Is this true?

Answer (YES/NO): NO